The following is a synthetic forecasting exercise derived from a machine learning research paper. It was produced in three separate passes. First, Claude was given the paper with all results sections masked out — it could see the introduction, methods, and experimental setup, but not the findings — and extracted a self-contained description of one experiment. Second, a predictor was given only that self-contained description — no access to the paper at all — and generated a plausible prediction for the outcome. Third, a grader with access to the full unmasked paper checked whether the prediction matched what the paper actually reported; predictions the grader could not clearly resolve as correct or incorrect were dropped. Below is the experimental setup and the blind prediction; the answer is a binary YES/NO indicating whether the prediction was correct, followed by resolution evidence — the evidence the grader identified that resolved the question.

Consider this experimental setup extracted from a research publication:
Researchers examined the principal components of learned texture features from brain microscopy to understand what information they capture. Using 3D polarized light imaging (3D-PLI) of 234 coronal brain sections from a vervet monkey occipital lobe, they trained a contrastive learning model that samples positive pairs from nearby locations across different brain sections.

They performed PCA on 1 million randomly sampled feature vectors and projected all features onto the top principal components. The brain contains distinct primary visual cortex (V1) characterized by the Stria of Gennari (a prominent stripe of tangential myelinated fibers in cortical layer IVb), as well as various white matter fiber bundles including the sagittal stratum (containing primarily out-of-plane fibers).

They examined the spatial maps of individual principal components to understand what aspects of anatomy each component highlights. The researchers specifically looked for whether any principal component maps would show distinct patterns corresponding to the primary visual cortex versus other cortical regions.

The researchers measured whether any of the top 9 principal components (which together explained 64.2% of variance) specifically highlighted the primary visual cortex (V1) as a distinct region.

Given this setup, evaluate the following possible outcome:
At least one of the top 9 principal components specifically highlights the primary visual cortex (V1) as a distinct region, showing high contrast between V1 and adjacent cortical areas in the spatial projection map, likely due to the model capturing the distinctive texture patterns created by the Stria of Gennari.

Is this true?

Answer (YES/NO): YES